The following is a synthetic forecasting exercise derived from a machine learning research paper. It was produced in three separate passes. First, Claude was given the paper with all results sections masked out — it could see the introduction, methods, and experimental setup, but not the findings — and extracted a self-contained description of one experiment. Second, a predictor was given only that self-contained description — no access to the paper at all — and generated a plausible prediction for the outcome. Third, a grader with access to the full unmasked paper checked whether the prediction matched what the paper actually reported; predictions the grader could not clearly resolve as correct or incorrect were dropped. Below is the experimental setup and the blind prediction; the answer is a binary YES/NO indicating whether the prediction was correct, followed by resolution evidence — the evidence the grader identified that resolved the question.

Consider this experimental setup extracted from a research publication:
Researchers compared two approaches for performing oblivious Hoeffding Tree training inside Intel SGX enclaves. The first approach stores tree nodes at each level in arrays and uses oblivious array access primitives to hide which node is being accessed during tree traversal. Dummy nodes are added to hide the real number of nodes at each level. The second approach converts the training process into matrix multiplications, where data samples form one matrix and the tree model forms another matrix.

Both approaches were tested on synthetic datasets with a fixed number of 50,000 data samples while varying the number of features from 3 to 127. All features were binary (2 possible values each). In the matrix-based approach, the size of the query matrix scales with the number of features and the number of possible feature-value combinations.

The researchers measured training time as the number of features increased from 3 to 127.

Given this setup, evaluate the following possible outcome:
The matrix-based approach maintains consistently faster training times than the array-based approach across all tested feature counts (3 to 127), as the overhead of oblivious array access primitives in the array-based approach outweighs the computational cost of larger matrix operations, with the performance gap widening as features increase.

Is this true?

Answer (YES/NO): NO